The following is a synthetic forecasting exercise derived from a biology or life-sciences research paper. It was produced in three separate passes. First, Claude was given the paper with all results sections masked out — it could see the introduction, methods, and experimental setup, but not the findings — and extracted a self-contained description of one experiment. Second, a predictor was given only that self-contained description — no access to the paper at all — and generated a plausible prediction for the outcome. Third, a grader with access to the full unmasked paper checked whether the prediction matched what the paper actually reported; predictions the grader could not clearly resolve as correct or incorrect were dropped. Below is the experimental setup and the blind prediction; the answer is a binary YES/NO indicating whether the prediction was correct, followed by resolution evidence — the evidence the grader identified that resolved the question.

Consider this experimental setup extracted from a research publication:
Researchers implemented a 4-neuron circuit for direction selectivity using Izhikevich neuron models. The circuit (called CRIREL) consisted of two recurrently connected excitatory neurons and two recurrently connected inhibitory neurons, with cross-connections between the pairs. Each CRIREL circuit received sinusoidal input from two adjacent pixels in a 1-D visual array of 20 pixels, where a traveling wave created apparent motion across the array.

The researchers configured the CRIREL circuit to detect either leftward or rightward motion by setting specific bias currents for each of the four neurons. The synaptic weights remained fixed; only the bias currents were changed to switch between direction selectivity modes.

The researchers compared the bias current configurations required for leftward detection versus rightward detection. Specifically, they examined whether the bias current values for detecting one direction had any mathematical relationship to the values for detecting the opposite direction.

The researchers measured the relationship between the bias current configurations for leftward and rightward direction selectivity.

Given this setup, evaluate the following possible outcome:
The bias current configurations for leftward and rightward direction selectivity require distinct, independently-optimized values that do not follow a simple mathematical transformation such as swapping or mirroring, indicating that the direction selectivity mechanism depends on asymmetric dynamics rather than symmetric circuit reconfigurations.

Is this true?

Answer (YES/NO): NO